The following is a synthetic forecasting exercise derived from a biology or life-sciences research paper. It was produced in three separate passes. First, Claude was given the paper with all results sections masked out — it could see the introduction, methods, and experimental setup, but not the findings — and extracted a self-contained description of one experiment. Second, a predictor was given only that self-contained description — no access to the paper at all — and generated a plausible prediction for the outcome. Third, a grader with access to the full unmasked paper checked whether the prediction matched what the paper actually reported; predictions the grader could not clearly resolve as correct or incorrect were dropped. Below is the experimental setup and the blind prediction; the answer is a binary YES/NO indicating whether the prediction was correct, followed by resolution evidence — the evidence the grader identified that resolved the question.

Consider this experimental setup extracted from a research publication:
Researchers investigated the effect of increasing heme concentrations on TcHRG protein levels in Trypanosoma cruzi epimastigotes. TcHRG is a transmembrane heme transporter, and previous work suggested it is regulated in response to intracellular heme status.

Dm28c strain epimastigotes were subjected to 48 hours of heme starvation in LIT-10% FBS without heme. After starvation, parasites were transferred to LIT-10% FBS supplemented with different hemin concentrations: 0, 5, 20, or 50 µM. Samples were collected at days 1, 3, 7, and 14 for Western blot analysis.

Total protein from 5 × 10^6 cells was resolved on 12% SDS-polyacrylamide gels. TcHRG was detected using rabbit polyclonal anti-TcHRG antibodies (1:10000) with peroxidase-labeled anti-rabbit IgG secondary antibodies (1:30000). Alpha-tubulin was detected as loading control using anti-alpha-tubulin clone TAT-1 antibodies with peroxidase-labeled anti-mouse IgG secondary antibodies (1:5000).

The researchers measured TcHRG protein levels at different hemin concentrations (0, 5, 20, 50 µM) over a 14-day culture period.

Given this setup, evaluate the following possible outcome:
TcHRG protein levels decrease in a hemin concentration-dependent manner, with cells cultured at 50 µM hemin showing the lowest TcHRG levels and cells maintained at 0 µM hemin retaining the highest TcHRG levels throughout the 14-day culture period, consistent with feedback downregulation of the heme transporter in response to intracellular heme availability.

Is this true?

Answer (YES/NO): NO